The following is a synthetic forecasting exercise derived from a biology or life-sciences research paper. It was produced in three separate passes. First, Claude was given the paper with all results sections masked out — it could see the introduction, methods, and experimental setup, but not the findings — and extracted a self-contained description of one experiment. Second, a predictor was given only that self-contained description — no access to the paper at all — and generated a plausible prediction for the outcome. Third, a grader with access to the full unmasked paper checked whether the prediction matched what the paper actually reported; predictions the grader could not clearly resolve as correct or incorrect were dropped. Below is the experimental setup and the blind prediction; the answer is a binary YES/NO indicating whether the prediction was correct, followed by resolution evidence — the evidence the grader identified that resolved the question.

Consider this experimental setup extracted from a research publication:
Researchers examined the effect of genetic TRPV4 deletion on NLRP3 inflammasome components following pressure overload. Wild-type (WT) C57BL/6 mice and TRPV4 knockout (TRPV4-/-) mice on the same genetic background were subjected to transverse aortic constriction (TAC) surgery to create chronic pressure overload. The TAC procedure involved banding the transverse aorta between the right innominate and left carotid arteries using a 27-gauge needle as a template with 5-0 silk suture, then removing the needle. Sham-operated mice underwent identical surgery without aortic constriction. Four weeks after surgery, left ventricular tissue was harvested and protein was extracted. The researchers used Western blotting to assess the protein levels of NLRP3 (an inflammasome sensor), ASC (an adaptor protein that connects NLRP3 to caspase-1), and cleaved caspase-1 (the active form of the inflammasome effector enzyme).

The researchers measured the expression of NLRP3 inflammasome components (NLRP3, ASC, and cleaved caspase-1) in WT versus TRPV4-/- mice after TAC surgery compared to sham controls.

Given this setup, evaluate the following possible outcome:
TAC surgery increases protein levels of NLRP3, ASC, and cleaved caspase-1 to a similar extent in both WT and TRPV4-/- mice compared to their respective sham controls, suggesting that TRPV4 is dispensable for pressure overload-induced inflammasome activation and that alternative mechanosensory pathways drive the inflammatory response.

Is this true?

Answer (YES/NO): NO